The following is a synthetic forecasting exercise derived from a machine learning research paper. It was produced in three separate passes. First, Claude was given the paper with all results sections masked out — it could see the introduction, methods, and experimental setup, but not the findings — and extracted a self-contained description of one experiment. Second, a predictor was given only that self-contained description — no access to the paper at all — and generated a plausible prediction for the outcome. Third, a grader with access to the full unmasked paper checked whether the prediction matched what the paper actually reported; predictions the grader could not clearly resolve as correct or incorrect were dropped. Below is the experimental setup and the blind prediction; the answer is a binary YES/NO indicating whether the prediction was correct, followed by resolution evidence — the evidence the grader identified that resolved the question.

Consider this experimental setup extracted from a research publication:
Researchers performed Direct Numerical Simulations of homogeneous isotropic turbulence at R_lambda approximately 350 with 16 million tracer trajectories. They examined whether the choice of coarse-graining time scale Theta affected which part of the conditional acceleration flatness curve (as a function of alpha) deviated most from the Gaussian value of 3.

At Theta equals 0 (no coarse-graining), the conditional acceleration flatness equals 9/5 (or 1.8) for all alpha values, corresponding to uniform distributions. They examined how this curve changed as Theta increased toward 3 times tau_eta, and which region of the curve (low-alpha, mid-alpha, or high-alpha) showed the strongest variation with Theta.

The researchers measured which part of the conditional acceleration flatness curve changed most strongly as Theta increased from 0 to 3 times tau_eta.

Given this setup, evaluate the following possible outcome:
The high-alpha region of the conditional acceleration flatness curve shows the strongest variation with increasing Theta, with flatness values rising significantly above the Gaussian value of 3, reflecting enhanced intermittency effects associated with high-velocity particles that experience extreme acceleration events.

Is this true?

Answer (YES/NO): NO